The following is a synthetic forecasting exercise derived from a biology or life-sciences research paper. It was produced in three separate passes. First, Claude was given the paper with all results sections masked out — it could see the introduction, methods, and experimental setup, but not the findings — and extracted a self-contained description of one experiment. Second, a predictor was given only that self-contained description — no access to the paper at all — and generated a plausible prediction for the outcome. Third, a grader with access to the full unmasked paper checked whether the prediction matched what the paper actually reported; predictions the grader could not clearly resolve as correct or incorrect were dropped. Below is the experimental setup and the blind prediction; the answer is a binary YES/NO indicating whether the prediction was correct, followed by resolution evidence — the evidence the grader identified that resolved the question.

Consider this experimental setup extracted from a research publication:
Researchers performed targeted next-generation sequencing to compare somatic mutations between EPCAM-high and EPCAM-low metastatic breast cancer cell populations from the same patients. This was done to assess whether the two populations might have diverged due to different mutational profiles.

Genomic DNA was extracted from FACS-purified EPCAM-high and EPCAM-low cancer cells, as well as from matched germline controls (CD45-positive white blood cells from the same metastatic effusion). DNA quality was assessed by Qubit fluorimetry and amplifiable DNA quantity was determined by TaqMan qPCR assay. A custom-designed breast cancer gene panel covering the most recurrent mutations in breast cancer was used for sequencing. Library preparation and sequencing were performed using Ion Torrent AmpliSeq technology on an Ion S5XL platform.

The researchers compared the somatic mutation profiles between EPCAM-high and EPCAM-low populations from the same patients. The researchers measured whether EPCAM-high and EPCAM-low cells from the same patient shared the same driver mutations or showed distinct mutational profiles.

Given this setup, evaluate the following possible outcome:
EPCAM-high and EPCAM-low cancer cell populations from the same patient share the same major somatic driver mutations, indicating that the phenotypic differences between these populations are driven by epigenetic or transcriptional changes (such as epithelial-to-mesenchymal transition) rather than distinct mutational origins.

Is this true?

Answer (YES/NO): YES